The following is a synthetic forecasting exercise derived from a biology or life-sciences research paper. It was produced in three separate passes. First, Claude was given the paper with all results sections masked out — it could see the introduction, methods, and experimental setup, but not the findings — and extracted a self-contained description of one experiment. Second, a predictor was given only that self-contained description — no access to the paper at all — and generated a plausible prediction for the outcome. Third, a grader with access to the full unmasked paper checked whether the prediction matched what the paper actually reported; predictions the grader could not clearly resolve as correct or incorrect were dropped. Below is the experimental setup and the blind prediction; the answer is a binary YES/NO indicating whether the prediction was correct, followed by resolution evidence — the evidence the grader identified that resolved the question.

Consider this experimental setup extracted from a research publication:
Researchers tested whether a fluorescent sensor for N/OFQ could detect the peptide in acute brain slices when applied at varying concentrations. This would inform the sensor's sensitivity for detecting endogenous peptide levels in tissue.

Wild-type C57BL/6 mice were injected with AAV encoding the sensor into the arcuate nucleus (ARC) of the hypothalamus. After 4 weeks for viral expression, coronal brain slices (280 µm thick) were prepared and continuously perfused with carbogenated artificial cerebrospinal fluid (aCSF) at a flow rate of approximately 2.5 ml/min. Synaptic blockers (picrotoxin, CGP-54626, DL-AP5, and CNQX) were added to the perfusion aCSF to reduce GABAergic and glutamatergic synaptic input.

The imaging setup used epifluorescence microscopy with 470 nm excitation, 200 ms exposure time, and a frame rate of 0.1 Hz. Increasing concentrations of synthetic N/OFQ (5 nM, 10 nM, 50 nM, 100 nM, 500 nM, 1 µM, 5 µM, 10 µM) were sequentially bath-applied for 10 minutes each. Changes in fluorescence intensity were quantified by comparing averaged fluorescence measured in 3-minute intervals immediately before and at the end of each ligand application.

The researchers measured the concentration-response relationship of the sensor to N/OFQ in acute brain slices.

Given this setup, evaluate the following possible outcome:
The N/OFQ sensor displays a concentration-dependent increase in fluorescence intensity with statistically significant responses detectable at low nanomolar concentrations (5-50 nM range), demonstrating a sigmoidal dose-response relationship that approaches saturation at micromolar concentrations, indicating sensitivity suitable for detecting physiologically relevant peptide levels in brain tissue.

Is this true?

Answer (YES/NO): NO